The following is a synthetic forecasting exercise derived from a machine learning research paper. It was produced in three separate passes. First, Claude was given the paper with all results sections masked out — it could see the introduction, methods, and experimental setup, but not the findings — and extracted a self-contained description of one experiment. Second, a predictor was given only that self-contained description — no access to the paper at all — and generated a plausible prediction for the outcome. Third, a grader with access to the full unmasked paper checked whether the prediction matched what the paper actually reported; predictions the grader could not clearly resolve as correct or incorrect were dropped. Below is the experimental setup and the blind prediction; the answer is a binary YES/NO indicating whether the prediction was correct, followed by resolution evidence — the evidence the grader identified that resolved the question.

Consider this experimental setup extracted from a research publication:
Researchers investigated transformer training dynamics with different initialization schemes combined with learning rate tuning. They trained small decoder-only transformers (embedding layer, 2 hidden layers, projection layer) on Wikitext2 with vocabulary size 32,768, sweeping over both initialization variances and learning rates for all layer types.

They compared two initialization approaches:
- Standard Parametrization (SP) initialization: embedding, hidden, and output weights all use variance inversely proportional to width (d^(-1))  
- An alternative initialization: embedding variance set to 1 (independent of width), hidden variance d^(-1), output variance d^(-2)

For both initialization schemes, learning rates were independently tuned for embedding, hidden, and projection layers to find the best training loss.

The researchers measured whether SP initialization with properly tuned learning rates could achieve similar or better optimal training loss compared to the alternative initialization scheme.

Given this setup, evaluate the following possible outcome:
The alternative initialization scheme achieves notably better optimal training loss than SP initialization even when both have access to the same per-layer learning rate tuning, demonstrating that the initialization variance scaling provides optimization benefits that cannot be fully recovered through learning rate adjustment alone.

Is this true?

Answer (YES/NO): NO